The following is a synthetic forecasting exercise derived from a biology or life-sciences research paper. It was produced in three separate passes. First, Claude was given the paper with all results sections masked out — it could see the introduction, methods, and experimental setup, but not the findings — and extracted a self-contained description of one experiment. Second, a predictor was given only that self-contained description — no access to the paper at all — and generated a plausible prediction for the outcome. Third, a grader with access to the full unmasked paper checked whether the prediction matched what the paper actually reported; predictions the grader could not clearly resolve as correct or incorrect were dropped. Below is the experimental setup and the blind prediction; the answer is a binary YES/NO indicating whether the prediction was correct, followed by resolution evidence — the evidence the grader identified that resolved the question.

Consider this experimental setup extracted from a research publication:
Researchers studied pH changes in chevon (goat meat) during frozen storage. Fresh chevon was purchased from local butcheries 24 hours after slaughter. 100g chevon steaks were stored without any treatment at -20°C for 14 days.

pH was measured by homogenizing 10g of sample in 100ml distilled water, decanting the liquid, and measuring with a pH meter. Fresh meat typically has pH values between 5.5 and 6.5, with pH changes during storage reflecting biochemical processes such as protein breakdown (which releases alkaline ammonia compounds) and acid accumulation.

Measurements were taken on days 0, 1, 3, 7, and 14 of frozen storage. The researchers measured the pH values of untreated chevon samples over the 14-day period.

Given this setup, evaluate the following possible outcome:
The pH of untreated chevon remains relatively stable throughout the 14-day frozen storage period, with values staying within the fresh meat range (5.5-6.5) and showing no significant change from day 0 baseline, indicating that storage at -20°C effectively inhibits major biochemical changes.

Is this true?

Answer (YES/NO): NO